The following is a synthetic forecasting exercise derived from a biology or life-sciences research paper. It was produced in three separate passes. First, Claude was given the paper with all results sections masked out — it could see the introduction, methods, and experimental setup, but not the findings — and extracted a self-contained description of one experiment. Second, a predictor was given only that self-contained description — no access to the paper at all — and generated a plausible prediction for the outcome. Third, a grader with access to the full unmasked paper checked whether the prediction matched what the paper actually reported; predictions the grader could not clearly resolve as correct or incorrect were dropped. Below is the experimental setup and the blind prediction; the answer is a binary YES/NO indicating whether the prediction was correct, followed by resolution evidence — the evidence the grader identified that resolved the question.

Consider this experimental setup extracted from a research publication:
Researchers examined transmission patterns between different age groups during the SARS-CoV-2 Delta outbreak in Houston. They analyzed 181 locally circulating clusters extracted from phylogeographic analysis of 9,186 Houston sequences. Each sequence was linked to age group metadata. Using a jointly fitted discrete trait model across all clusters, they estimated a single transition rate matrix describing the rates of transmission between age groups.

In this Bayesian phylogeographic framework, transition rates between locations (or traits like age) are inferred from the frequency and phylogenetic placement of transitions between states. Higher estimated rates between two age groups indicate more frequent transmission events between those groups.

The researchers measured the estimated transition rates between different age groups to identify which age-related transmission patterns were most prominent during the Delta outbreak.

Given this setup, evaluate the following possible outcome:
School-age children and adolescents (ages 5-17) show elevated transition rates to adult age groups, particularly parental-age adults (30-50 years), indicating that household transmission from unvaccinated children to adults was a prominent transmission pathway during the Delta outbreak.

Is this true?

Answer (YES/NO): NO